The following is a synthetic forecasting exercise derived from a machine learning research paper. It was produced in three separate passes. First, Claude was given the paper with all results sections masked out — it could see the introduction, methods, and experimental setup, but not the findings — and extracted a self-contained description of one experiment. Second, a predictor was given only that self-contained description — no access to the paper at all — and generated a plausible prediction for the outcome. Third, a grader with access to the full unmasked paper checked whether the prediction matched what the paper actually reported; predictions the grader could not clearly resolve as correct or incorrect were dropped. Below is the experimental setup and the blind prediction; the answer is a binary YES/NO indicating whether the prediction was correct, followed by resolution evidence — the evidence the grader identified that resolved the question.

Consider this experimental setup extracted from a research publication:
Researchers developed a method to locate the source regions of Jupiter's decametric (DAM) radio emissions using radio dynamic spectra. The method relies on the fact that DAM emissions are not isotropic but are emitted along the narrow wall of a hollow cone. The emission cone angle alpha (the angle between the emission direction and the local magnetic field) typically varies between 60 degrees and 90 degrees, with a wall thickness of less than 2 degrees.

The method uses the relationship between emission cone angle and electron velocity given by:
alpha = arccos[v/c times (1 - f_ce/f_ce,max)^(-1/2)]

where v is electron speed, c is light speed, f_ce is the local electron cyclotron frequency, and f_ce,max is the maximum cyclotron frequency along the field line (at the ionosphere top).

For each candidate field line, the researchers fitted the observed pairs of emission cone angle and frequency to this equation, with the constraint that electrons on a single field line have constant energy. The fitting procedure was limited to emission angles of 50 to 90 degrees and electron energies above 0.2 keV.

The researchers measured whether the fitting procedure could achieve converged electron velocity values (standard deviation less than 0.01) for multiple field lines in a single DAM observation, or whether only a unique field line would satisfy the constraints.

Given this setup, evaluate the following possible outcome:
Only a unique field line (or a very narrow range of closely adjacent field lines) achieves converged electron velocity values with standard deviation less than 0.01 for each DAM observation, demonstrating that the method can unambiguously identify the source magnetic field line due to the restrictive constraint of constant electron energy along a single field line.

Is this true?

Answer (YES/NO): NO